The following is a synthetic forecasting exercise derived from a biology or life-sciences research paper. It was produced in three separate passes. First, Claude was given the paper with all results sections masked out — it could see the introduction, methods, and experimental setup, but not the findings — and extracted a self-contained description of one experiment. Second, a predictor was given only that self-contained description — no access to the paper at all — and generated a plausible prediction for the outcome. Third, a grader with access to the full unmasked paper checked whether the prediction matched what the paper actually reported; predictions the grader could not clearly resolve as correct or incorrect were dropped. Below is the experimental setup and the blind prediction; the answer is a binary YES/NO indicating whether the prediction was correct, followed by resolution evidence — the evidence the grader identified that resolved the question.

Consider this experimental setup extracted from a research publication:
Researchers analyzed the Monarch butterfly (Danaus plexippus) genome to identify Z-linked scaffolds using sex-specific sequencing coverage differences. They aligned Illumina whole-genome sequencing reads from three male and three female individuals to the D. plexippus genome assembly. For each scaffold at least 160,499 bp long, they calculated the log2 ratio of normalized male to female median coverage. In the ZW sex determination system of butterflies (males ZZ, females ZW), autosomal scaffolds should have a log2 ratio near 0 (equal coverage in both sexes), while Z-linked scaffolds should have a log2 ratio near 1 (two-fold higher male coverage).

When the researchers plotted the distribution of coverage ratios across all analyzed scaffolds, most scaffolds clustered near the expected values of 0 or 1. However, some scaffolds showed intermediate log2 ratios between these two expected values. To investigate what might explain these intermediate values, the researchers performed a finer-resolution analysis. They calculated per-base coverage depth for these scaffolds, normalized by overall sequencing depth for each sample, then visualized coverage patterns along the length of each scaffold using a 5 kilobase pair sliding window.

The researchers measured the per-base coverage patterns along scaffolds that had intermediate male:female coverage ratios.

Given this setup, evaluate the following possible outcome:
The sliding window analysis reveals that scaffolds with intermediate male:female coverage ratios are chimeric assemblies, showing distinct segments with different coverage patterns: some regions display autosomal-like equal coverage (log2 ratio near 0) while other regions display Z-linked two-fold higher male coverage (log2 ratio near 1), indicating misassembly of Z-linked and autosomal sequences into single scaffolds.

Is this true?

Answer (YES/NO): YES